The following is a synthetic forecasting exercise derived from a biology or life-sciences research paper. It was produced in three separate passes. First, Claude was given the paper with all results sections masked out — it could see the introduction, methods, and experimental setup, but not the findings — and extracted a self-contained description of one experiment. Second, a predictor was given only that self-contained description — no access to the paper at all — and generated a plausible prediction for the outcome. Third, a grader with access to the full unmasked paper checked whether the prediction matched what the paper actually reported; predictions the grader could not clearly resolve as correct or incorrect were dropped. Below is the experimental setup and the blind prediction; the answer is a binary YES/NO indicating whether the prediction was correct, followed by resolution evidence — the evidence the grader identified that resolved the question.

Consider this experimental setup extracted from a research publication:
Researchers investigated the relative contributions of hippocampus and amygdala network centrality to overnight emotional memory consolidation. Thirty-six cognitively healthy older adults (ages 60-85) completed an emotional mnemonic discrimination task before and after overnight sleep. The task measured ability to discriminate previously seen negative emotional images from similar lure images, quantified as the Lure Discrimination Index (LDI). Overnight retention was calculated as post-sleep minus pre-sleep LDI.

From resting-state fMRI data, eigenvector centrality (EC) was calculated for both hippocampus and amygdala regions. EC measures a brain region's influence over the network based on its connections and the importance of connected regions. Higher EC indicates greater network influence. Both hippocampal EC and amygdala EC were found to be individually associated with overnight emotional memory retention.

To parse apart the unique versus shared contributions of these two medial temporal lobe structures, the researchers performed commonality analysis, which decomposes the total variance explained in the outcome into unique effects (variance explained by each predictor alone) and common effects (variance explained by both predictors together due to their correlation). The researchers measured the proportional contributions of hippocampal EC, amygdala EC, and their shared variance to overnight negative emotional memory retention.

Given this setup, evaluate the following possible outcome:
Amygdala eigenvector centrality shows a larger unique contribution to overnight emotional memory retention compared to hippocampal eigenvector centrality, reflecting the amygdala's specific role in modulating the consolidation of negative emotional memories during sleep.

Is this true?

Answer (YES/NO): NO